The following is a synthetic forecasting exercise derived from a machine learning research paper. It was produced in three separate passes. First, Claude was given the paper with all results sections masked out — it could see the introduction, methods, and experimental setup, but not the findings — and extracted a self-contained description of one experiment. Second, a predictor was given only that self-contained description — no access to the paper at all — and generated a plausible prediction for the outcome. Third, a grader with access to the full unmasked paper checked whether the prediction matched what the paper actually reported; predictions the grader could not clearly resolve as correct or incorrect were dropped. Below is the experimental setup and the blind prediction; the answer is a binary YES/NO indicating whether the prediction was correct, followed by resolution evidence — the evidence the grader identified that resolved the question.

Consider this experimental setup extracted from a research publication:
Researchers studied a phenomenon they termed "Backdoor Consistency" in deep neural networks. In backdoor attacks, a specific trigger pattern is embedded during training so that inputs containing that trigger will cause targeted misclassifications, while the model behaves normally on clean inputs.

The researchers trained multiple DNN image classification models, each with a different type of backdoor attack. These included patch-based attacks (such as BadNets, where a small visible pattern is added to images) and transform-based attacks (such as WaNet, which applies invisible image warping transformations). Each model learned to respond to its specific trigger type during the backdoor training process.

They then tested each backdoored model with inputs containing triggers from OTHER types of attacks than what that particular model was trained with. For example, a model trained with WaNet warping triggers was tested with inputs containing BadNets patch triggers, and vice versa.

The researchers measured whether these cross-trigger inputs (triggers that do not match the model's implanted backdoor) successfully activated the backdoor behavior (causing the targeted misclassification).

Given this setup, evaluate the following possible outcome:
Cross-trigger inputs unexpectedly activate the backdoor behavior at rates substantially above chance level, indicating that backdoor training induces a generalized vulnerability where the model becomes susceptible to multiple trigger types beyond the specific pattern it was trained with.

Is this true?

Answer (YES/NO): NO